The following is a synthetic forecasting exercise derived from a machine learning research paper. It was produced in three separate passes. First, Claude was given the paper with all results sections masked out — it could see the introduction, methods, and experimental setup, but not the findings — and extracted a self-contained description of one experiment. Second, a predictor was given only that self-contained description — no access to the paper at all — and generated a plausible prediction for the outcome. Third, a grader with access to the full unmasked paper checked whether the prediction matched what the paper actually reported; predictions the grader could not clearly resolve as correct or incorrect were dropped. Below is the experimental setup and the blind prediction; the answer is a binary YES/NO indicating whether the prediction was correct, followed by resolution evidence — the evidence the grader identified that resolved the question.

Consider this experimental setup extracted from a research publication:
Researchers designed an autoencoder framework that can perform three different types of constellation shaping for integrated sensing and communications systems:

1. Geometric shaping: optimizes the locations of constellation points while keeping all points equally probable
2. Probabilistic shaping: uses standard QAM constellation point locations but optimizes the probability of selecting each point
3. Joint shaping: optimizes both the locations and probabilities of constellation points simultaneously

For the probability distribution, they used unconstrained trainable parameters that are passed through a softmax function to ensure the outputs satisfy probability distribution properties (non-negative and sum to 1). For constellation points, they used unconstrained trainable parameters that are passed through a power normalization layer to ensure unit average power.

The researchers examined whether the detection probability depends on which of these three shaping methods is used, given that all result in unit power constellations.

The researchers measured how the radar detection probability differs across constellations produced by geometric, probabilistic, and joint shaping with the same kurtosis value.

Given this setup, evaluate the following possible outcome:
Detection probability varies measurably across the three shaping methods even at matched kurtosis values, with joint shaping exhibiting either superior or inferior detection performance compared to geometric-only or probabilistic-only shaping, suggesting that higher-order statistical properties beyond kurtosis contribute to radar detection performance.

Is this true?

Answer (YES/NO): NO